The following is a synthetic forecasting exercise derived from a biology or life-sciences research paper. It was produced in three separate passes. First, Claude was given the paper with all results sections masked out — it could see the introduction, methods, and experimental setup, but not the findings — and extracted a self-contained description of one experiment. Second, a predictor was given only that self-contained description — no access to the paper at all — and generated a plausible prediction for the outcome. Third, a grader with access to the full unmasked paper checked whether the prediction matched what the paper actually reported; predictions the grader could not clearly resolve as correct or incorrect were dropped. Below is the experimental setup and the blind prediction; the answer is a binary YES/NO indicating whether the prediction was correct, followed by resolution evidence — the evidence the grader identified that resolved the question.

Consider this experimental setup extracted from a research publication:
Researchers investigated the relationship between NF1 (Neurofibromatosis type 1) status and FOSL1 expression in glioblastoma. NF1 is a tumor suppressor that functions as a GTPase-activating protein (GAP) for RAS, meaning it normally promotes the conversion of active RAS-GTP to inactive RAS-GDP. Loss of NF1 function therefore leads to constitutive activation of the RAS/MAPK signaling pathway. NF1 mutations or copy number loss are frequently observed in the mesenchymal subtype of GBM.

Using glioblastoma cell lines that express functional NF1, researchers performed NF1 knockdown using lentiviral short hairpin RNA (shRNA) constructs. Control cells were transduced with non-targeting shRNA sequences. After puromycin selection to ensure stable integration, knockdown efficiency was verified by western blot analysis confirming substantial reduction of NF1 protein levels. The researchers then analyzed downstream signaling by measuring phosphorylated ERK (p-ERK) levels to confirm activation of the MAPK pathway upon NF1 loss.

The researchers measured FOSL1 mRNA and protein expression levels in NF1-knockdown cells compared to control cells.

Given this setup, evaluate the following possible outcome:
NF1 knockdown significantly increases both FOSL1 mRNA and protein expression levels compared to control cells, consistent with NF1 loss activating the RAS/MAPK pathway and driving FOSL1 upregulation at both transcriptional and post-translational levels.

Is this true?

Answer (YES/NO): YES